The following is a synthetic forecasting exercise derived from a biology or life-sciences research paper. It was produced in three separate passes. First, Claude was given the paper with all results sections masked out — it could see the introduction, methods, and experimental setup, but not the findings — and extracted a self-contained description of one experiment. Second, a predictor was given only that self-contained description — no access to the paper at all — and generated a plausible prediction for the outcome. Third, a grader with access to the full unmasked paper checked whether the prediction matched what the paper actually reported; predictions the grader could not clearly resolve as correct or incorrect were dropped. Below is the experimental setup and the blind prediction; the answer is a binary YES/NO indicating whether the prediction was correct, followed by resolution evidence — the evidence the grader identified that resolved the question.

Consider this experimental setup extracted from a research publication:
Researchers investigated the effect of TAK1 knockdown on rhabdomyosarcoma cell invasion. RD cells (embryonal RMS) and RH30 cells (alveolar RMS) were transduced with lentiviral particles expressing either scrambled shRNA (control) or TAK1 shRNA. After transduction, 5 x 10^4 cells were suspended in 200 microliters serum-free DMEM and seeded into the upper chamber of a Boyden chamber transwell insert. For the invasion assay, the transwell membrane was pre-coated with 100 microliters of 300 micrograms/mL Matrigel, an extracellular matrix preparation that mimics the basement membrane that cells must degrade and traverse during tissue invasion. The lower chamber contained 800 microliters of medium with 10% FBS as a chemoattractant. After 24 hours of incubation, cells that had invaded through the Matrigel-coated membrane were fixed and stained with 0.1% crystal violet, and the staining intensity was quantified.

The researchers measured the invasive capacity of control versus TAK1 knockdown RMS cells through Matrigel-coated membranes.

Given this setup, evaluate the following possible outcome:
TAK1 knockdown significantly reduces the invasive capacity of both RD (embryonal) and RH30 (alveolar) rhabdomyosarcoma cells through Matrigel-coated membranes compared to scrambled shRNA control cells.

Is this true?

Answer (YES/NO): YES